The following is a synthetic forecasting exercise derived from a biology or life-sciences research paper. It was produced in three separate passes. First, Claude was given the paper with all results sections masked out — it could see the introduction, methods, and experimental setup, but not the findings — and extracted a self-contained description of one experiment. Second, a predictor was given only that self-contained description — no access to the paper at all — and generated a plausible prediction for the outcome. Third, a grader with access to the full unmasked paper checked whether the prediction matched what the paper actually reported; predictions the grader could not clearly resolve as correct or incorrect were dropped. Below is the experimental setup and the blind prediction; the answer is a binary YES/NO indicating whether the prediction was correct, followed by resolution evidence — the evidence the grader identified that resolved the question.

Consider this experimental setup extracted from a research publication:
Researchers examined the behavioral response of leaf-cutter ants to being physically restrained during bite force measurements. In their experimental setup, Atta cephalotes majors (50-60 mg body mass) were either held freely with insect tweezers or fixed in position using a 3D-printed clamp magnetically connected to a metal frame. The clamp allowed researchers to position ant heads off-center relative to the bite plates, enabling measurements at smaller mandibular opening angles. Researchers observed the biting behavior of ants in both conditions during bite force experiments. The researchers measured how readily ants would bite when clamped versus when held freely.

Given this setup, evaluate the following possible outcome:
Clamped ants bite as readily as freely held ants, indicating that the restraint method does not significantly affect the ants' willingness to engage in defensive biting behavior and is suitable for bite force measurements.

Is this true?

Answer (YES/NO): NO